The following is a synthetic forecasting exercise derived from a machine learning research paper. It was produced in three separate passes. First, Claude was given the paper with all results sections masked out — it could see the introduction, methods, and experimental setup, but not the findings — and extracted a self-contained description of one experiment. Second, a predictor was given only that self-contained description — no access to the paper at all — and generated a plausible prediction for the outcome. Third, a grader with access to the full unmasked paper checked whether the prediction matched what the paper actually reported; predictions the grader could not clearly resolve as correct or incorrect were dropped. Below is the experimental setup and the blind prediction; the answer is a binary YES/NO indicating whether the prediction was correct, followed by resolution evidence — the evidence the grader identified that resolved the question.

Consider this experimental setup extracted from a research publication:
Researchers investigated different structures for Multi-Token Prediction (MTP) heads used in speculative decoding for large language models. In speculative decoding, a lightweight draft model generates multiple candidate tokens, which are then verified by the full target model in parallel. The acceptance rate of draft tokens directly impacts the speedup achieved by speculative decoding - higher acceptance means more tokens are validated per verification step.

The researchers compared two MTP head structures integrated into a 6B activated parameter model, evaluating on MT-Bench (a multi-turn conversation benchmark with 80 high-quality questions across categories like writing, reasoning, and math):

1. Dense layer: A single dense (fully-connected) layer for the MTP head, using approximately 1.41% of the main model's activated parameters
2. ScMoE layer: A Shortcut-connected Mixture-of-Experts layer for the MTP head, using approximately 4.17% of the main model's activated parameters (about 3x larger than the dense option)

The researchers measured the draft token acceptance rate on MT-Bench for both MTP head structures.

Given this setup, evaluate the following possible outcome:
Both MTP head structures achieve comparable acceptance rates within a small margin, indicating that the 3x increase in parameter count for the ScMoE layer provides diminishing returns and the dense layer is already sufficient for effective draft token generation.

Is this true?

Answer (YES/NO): YES